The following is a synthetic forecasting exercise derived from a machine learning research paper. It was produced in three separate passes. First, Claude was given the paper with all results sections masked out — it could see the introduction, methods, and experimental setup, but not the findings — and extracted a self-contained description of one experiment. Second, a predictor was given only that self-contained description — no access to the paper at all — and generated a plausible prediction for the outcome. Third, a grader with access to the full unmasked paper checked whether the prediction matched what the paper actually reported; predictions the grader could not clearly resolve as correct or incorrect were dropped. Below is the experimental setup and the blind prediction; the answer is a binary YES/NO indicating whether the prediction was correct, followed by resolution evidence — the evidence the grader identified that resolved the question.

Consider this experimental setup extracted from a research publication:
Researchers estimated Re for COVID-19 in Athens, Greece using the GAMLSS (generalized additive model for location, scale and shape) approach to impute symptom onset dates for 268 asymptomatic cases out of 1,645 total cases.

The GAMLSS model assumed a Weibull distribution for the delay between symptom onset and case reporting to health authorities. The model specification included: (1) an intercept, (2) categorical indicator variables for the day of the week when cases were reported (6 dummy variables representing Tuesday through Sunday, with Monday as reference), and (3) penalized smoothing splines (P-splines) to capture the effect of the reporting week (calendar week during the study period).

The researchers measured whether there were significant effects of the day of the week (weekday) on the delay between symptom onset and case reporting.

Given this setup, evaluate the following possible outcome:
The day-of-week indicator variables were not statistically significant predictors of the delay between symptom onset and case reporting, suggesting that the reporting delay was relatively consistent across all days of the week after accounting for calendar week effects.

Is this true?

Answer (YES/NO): NO